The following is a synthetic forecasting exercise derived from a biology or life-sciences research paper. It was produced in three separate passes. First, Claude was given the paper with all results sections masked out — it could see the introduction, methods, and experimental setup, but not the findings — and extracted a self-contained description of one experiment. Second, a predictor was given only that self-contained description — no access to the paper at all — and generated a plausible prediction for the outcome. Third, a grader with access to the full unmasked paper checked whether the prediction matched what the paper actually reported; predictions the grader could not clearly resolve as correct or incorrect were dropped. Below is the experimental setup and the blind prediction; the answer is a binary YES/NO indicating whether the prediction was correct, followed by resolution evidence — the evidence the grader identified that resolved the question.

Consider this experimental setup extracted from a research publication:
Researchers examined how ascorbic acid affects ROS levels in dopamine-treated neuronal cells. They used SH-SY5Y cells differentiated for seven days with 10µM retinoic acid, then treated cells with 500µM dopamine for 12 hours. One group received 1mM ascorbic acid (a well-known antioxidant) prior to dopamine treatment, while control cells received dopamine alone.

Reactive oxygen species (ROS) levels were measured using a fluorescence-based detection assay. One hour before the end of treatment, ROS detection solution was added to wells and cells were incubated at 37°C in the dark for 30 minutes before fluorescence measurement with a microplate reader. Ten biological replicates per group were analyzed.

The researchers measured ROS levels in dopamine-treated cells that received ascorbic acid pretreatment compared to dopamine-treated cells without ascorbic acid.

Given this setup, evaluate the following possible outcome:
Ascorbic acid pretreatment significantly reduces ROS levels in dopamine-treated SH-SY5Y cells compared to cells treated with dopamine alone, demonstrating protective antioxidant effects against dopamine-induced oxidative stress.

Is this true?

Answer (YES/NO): NO